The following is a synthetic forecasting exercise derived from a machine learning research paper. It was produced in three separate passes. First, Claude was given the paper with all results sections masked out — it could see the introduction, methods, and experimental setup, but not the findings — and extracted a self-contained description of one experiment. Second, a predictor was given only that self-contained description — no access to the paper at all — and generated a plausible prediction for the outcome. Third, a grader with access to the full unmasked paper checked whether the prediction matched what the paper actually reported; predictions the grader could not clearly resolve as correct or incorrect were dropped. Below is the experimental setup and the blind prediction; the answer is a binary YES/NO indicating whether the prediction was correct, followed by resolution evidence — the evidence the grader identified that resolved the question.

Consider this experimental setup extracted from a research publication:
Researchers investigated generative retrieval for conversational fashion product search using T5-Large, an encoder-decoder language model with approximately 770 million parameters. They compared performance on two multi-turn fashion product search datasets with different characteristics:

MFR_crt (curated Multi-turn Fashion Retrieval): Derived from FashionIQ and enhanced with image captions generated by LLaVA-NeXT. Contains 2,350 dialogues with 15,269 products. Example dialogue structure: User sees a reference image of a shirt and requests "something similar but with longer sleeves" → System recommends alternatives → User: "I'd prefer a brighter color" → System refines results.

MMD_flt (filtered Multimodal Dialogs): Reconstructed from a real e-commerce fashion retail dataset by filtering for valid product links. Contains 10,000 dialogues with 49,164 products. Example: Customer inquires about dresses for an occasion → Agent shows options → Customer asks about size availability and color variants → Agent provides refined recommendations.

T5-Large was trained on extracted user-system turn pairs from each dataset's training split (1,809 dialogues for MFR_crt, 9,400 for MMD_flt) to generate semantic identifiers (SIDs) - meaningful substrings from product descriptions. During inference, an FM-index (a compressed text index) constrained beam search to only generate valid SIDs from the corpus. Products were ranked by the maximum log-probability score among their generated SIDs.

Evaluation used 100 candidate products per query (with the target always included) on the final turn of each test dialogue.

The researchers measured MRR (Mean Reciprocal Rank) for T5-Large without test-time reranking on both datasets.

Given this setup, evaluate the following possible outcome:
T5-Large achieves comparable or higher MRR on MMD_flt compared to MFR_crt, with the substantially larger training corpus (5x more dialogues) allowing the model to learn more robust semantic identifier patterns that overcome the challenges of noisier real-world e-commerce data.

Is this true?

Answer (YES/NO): YES